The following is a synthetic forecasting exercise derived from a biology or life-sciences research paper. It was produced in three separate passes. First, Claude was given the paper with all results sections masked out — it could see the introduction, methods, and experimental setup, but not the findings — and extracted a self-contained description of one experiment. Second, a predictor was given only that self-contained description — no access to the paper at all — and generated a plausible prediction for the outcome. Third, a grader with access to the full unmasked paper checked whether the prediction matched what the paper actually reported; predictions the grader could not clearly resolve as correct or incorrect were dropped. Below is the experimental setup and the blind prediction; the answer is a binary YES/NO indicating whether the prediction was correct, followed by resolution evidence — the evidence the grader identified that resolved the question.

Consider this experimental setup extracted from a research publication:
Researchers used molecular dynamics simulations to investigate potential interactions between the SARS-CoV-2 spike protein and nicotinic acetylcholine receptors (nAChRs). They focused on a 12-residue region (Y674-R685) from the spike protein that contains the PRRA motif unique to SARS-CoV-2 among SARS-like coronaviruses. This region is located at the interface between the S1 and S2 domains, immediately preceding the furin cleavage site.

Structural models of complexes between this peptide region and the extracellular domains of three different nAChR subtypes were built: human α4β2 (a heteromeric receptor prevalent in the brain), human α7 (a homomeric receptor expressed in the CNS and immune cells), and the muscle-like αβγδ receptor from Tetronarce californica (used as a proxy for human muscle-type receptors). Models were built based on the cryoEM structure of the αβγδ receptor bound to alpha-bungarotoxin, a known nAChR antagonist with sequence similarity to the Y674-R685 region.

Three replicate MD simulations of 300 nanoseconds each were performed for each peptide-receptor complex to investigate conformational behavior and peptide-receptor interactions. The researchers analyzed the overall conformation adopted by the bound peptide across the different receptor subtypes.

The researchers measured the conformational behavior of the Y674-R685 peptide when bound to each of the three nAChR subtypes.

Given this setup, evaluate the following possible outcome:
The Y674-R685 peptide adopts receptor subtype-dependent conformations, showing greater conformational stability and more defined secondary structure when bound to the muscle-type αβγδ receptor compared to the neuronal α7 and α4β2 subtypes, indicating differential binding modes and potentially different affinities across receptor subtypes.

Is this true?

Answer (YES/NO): YES